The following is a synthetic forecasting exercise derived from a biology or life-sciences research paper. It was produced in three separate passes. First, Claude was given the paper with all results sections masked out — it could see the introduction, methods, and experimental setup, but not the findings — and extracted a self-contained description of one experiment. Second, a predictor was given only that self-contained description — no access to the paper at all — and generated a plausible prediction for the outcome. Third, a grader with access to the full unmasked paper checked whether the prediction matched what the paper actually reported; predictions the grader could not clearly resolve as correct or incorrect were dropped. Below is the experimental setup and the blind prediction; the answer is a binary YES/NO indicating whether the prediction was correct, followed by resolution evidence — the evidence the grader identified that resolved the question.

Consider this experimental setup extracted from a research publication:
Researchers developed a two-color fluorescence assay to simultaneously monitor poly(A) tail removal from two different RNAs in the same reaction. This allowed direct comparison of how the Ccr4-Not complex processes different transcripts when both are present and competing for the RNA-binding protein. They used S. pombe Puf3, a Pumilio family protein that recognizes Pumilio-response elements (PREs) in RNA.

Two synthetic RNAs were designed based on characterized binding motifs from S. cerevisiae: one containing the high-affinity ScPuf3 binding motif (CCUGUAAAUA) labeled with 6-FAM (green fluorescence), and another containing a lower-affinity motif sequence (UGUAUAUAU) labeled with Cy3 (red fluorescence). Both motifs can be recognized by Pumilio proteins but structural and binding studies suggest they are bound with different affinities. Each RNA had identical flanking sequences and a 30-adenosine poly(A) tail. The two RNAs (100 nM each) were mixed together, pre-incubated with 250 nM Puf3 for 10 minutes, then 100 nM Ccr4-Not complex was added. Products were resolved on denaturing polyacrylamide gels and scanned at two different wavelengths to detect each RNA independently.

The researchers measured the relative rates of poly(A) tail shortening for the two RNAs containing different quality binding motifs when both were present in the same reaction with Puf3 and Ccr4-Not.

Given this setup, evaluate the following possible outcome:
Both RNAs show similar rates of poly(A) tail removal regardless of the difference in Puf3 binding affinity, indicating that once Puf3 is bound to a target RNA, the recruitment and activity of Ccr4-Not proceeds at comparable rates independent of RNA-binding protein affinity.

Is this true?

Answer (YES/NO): NO